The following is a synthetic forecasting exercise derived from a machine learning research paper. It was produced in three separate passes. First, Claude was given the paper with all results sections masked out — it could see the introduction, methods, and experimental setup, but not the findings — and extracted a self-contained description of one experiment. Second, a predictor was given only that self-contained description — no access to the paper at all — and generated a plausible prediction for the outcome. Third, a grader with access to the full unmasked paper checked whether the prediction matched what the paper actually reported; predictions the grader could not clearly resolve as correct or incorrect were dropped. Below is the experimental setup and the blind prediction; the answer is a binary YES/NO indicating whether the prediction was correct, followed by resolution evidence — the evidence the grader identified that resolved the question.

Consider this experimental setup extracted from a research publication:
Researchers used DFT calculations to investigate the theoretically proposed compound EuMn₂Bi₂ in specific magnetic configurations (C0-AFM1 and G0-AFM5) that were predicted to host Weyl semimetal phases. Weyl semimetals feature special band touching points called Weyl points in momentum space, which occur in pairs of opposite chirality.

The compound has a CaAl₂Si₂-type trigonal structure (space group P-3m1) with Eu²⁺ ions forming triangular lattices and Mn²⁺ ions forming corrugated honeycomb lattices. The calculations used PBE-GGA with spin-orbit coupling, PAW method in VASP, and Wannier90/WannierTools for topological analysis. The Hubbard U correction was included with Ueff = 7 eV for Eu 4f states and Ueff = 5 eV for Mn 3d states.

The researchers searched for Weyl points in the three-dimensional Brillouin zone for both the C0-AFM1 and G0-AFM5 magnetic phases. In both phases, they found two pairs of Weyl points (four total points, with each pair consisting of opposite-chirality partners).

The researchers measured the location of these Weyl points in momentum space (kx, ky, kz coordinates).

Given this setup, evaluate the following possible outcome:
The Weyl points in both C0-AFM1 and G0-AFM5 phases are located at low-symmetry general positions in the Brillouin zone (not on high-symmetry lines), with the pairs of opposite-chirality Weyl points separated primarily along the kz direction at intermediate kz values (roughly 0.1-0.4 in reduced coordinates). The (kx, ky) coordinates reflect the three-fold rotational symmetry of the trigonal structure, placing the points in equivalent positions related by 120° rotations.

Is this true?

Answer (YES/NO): NO